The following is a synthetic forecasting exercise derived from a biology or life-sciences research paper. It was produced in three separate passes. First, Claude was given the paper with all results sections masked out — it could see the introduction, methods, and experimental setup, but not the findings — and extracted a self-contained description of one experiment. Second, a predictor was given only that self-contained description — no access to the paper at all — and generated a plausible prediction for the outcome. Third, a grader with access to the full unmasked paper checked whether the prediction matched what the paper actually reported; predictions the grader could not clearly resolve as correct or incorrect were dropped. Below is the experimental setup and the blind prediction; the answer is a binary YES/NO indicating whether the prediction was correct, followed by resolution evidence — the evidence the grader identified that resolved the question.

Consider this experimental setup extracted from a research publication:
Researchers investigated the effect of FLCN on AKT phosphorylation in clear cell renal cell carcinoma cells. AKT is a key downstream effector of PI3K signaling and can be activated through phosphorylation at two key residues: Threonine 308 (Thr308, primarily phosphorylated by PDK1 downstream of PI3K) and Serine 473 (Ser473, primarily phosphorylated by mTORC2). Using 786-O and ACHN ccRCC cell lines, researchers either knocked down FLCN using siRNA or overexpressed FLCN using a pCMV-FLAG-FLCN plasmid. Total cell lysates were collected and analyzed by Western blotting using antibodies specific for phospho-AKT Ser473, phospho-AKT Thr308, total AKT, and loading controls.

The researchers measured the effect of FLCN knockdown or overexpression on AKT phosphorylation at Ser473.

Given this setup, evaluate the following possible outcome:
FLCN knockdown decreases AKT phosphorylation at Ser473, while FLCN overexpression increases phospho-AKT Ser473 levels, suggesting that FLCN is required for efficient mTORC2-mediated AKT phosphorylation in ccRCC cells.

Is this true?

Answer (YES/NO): NO